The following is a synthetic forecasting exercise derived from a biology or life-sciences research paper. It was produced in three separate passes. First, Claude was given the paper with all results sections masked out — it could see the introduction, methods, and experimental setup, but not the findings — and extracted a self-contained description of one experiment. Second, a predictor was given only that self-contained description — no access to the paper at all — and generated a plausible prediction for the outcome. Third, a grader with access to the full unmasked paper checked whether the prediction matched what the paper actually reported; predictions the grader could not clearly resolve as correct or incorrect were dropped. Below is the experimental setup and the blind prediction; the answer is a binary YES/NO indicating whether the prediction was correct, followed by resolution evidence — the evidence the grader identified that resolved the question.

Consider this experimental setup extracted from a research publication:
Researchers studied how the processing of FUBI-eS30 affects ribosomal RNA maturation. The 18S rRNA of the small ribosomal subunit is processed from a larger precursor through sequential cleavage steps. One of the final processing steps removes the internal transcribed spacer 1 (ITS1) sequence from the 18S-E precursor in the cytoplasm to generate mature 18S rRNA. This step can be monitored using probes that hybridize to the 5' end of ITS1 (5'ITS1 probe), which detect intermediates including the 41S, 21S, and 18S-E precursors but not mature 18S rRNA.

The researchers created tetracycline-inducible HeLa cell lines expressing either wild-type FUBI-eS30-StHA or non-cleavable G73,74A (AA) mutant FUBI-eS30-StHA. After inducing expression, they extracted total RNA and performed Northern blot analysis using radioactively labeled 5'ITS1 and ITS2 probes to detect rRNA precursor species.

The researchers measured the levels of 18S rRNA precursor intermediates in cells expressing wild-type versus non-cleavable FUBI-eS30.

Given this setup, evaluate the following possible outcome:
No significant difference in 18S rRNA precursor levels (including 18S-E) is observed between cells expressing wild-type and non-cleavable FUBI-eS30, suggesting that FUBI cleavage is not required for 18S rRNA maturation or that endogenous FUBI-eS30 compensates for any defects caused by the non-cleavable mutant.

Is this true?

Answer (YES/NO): NO